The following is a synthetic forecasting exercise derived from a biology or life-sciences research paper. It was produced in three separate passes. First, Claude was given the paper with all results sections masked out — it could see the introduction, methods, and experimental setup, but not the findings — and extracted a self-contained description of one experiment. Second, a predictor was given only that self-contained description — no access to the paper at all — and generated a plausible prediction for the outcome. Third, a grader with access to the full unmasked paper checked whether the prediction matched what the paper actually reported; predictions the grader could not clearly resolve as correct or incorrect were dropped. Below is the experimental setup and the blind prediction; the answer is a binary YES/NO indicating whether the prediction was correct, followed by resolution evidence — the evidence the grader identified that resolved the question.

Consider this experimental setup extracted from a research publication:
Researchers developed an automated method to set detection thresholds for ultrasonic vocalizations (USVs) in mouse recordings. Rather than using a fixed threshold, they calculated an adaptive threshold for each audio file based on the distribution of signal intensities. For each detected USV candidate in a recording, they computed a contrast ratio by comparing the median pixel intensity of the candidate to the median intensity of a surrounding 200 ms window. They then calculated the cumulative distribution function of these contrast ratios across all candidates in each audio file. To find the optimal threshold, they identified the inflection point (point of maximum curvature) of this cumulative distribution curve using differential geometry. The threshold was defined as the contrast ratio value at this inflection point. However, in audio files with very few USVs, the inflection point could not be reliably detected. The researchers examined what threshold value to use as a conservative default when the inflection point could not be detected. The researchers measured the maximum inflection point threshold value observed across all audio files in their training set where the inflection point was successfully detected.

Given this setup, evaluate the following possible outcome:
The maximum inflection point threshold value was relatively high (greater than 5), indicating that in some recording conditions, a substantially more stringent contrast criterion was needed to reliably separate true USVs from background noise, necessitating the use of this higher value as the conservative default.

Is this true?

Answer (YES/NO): NO